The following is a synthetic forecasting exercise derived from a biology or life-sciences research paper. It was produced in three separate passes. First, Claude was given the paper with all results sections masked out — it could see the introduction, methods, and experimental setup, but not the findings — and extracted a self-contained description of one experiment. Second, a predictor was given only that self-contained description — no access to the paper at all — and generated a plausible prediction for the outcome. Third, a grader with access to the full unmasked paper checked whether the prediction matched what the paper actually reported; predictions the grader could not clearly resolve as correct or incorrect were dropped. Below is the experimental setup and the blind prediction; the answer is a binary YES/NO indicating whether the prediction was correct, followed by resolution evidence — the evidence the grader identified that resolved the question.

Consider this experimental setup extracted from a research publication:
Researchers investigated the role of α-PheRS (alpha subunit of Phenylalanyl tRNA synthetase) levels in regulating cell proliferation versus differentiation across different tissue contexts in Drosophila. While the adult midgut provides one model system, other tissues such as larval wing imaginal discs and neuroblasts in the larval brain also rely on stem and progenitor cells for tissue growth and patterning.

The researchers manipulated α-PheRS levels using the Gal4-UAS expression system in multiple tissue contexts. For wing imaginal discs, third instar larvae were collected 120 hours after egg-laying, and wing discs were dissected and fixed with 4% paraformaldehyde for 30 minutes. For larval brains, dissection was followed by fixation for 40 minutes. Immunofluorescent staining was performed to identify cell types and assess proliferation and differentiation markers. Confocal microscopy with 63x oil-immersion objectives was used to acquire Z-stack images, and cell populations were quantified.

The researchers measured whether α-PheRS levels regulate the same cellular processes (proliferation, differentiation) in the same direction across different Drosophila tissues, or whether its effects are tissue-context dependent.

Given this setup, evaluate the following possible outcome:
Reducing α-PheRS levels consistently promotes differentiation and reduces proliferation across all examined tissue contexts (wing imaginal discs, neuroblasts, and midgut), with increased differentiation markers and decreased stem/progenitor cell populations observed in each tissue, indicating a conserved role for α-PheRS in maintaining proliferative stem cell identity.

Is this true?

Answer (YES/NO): NO